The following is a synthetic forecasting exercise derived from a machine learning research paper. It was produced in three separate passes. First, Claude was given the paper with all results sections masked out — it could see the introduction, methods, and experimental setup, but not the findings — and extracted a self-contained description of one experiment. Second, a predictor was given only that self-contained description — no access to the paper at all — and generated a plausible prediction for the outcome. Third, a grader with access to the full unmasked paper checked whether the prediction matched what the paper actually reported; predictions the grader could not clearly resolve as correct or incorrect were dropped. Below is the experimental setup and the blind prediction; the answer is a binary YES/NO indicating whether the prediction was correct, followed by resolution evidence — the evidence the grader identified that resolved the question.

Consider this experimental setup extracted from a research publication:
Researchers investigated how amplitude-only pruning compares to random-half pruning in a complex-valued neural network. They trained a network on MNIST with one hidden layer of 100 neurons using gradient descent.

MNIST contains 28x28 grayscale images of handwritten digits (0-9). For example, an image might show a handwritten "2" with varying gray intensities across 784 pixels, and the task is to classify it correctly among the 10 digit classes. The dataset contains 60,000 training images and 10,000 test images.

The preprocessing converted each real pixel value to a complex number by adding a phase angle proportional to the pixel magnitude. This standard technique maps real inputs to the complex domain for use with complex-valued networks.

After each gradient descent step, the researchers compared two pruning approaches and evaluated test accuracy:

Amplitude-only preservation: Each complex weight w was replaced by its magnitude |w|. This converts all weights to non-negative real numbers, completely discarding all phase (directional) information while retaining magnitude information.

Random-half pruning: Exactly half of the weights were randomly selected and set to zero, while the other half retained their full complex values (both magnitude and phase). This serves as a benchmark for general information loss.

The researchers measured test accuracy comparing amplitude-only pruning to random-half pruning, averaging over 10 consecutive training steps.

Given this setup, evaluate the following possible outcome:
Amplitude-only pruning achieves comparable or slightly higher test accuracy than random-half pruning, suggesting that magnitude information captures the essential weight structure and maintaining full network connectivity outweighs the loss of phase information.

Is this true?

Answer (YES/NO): NO